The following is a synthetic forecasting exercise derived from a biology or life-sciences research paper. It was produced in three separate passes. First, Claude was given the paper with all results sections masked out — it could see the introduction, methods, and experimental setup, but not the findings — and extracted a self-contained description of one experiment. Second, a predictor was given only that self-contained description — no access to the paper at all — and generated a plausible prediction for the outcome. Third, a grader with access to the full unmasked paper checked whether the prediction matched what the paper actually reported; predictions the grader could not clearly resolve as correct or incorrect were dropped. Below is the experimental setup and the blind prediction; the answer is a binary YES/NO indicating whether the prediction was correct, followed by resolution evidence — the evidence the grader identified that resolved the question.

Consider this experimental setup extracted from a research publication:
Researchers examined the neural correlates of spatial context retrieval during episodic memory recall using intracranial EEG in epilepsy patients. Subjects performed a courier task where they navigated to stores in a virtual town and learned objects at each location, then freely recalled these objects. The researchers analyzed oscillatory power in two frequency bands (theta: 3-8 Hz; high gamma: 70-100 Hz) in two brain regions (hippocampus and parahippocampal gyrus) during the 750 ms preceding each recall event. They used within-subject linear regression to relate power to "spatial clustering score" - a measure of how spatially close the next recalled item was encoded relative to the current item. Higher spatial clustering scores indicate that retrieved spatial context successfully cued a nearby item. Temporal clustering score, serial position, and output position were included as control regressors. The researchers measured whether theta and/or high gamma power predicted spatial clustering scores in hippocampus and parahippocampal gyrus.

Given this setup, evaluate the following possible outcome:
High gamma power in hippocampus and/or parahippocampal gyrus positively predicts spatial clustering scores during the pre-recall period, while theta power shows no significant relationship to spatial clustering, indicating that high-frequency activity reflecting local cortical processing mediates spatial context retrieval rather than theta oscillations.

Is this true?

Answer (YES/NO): NO